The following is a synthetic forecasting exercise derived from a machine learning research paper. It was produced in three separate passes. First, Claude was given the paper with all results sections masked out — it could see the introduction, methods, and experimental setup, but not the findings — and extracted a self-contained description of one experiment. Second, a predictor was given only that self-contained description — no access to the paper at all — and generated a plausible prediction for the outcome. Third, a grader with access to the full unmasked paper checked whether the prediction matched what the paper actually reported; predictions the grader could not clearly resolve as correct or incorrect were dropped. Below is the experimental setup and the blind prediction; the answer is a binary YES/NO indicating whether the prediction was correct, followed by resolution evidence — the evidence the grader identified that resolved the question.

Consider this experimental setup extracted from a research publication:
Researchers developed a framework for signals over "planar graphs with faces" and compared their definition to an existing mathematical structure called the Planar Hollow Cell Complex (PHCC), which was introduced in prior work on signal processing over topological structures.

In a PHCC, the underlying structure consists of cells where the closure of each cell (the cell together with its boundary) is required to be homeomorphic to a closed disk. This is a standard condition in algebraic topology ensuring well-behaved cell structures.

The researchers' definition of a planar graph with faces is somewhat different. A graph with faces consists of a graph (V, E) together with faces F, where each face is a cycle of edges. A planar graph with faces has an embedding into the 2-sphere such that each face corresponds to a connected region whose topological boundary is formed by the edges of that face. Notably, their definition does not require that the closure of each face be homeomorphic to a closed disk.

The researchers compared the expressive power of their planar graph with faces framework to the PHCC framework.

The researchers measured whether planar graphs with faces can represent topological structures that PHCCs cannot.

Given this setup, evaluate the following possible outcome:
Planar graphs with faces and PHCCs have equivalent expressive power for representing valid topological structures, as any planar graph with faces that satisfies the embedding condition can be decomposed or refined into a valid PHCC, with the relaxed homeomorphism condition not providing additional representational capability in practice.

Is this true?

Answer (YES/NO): NO